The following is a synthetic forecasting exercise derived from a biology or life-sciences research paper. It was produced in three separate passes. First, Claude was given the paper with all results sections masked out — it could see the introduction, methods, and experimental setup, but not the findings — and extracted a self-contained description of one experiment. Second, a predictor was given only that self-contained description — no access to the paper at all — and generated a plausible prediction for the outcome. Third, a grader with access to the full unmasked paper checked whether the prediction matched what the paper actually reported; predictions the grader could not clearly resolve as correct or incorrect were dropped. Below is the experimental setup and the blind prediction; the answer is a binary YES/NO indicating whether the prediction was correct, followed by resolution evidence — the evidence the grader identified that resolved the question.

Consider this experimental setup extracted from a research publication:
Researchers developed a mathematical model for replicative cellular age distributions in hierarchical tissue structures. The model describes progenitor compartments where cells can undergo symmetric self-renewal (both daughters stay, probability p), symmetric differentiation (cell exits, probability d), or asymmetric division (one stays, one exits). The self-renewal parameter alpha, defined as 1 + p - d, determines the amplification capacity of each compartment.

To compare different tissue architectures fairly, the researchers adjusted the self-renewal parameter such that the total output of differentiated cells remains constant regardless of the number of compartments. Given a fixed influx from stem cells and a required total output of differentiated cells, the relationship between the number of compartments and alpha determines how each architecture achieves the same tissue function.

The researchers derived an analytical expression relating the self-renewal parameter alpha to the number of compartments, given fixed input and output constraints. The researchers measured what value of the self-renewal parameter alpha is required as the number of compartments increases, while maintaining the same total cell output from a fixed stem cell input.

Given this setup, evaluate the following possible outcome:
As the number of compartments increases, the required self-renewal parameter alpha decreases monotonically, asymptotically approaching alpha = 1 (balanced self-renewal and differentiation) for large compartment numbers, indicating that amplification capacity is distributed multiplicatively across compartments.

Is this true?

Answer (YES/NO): NO